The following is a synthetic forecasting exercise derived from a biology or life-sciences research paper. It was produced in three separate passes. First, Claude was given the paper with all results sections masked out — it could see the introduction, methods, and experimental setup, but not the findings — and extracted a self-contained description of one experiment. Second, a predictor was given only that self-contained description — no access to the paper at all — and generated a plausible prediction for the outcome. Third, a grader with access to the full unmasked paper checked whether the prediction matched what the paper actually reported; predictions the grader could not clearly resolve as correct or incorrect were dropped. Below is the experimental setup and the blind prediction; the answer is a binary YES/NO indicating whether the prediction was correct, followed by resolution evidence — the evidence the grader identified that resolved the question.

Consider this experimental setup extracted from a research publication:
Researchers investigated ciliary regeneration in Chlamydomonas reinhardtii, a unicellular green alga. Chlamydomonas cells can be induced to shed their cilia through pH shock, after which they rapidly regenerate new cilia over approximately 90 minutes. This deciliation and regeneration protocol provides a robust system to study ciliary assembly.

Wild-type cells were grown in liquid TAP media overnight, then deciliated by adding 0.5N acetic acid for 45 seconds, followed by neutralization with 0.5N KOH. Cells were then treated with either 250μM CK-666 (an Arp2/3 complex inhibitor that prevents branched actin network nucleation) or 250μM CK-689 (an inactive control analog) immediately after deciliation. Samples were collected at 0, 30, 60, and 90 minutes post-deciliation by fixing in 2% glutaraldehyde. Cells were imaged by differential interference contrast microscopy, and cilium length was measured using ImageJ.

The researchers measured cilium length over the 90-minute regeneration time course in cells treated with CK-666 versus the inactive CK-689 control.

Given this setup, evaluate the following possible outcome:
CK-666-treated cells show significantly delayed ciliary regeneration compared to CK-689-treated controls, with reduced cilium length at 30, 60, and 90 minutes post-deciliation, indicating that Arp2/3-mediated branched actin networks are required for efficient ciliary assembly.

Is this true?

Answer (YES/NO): YES